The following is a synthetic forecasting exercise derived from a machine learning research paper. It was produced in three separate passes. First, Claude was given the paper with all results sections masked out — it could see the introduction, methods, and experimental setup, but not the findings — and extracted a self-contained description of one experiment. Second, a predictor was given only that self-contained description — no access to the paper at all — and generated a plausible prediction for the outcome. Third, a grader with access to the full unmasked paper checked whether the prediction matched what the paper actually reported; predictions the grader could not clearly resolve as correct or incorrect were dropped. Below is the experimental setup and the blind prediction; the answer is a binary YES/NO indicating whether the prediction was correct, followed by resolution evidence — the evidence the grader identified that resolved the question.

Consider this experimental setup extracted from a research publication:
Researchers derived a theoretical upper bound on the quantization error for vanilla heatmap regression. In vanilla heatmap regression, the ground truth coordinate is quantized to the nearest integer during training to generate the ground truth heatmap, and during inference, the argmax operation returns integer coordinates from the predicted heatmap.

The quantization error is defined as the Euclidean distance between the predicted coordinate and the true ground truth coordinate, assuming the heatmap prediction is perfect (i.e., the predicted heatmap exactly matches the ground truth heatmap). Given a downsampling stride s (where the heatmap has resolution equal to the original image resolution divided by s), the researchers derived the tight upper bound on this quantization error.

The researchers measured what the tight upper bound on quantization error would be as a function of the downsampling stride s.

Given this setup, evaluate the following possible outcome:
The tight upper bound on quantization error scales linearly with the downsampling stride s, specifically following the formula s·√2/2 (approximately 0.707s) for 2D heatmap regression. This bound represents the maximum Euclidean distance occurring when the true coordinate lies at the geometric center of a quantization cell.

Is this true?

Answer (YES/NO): YES